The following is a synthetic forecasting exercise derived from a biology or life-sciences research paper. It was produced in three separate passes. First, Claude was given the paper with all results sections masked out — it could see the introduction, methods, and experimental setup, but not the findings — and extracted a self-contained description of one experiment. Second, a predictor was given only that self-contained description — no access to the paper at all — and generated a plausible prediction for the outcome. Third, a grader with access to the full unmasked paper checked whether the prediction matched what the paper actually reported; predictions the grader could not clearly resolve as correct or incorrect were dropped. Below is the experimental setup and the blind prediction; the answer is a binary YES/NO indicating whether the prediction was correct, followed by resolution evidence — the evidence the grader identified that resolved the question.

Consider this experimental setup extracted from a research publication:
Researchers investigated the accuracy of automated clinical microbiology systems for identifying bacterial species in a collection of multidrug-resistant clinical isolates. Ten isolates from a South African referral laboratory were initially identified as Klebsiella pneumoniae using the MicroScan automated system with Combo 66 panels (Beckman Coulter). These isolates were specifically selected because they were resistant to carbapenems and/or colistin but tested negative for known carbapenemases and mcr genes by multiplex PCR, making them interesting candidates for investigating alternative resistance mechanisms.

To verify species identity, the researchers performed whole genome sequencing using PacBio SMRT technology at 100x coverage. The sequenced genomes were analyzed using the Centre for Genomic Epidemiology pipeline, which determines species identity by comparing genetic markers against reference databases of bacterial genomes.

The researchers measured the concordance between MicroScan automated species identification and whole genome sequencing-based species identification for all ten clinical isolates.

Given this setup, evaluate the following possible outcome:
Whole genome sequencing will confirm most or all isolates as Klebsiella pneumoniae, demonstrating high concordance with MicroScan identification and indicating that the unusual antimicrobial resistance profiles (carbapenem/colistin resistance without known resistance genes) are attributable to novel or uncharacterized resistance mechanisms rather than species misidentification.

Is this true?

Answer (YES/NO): NO